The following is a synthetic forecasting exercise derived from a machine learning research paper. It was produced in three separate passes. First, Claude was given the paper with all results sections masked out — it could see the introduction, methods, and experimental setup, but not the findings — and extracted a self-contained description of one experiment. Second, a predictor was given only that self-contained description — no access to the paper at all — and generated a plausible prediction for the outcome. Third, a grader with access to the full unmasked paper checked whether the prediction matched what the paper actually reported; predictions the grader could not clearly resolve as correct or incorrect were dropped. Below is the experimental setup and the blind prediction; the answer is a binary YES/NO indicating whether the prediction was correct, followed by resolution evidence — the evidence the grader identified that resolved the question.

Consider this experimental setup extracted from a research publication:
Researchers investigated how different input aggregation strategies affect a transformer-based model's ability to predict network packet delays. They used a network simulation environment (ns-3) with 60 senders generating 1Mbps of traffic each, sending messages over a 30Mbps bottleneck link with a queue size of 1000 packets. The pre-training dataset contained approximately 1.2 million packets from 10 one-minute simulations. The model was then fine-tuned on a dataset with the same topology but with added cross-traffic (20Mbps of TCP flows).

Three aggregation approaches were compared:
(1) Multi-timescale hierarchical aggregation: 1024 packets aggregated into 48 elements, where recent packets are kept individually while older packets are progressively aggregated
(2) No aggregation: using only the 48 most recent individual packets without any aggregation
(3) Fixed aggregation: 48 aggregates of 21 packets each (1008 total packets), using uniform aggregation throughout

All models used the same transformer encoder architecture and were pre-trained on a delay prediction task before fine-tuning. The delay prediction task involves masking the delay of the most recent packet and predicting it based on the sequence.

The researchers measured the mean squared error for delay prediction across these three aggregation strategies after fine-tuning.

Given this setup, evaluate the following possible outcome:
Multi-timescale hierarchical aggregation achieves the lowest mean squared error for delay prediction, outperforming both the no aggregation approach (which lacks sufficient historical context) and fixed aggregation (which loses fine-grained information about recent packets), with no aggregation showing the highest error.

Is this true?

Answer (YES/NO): YES